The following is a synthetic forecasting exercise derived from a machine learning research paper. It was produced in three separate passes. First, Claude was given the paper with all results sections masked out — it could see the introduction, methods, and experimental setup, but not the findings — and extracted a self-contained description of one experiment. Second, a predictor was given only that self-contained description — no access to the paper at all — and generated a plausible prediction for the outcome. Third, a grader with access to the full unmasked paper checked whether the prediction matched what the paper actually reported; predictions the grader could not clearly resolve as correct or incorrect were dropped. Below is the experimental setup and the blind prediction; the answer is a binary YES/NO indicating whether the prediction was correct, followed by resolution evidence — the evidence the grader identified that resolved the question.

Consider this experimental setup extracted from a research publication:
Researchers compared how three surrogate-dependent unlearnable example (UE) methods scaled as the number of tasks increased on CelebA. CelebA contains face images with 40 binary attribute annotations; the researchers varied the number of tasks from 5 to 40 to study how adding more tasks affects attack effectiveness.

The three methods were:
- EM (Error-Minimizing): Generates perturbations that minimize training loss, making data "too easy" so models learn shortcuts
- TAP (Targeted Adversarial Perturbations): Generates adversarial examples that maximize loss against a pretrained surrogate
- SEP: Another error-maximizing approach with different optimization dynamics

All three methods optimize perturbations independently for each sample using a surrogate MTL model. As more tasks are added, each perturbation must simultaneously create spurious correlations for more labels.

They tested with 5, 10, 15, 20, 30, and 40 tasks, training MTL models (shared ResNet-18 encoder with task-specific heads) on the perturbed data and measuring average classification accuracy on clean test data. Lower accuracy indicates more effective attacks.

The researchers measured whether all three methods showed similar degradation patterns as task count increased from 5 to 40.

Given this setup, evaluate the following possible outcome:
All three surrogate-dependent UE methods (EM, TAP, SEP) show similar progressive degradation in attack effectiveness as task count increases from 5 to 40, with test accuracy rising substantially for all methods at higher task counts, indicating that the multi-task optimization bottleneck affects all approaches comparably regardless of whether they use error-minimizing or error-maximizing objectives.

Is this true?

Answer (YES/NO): YES